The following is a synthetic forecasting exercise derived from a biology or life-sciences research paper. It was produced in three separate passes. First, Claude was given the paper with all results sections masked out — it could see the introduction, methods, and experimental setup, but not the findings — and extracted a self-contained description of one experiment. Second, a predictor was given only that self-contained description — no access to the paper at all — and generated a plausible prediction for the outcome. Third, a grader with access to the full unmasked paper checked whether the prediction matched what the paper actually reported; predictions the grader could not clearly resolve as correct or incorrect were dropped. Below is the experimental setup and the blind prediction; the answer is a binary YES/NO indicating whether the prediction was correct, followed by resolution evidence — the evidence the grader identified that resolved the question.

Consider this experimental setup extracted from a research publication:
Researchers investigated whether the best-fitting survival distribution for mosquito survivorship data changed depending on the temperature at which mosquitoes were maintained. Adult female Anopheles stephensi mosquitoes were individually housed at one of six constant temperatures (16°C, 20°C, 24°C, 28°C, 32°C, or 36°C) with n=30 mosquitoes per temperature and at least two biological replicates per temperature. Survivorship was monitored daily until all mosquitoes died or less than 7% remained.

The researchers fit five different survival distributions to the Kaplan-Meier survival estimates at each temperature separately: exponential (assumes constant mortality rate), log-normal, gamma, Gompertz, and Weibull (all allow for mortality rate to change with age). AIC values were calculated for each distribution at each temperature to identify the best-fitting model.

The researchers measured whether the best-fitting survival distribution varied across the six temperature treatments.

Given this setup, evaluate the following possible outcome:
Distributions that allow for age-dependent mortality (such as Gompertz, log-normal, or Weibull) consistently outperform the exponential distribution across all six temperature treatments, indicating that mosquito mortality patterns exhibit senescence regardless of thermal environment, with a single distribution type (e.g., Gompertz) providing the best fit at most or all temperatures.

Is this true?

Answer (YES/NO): YES